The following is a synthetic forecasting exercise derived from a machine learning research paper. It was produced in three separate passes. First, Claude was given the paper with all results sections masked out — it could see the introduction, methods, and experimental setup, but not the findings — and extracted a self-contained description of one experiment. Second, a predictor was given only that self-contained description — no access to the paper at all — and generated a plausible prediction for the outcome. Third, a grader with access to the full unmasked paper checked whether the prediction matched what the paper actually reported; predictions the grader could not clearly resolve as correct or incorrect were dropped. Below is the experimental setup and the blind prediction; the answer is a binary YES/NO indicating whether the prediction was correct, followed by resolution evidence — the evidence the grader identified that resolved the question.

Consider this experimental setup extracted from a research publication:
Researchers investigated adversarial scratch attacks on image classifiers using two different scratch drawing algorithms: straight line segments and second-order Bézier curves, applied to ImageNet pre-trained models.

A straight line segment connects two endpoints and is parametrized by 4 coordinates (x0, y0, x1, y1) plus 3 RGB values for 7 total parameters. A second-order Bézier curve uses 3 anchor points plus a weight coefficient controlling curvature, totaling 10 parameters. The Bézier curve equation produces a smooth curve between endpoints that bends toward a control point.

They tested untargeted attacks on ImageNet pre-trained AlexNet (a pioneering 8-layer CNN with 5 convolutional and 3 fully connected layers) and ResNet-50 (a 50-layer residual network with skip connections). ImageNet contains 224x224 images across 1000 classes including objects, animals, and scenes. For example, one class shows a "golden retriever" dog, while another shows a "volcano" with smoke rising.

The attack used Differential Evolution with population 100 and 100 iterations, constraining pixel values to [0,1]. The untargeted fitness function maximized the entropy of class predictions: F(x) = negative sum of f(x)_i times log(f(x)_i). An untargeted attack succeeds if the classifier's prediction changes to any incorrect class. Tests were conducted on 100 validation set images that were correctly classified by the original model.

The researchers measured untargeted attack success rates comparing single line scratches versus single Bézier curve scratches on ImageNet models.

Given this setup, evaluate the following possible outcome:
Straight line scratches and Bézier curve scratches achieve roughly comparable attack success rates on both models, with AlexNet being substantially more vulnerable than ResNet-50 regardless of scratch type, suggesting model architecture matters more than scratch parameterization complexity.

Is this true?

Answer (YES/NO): NO